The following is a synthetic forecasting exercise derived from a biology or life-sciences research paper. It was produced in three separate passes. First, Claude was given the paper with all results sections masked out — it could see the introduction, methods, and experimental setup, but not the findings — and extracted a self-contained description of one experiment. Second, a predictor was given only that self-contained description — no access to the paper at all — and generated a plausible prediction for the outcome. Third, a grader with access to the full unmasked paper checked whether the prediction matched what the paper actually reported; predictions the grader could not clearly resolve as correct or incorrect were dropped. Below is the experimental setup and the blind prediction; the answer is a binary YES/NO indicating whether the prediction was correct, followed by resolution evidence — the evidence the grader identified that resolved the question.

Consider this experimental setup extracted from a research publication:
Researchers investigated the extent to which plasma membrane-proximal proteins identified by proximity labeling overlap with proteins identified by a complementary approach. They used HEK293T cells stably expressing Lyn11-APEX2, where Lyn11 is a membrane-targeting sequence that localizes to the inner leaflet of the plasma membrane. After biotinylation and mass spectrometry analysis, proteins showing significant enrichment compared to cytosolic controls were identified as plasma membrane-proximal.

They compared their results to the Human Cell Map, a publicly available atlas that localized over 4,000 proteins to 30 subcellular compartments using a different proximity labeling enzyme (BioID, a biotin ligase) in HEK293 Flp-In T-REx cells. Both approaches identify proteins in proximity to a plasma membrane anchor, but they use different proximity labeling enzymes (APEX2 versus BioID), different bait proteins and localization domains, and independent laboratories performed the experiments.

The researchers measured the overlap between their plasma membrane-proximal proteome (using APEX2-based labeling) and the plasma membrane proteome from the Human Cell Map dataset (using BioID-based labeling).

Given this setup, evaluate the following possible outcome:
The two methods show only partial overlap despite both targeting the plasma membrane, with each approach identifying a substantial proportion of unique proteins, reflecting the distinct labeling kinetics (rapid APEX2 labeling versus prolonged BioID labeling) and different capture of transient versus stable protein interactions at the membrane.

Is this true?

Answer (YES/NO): NO